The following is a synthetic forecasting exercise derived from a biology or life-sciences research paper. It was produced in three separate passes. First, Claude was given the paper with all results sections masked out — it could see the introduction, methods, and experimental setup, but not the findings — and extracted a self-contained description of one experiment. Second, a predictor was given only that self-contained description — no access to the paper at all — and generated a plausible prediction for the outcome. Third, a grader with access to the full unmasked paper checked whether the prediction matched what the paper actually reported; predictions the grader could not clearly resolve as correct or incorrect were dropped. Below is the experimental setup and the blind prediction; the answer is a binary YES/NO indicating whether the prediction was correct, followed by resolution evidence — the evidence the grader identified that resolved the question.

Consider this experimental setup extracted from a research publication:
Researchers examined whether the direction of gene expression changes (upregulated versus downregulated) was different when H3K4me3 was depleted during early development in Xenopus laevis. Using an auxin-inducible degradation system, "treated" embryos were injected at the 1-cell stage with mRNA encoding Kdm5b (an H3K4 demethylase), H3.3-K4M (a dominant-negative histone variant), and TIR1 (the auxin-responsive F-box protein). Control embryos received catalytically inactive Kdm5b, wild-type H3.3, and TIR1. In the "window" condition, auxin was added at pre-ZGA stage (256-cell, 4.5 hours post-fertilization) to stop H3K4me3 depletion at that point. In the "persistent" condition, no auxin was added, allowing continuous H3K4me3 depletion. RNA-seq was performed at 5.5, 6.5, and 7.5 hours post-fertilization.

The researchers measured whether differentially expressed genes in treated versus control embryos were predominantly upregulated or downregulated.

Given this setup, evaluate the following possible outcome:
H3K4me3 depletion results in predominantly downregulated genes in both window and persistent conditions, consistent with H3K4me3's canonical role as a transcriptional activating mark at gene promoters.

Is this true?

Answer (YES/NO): YES